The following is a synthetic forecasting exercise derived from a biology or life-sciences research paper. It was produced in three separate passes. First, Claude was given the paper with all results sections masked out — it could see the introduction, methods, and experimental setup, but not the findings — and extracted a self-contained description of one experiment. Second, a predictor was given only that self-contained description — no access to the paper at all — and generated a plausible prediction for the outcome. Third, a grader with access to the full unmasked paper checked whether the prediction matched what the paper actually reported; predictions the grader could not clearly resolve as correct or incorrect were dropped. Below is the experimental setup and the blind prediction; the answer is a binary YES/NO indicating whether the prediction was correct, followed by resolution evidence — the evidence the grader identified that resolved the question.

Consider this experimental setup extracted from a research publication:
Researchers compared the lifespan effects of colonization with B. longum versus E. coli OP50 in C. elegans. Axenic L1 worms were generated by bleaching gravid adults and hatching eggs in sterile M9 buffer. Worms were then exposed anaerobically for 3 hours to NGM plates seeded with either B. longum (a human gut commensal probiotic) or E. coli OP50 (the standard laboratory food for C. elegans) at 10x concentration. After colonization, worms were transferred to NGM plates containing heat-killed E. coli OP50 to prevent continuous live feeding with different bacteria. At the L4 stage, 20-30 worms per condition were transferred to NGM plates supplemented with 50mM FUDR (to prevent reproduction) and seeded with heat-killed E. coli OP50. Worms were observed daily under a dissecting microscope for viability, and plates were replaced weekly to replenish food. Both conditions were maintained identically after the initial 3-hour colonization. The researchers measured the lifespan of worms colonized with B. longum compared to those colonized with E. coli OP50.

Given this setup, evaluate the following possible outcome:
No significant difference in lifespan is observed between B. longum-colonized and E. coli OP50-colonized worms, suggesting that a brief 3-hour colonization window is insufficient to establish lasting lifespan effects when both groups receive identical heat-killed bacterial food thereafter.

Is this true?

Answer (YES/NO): NO